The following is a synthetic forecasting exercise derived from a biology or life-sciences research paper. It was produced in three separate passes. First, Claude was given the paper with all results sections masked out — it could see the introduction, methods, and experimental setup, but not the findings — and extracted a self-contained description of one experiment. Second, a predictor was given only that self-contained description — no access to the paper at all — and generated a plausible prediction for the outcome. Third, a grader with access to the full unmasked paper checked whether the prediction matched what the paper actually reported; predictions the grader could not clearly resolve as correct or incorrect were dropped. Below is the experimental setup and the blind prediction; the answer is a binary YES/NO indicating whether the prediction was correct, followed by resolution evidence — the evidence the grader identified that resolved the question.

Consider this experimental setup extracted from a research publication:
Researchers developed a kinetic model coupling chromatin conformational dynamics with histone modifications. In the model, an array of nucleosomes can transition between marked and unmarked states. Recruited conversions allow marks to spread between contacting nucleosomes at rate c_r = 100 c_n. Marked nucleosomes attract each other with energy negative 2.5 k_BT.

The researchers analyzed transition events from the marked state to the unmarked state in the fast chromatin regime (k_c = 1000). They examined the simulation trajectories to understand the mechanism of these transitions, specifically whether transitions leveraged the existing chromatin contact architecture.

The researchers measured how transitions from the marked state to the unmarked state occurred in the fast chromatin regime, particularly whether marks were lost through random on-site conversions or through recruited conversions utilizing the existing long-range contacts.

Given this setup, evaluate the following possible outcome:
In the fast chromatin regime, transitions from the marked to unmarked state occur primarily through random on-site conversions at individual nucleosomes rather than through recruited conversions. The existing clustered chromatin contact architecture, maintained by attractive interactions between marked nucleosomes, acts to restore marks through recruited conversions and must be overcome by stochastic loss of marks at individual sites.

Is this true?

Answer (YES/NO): NO